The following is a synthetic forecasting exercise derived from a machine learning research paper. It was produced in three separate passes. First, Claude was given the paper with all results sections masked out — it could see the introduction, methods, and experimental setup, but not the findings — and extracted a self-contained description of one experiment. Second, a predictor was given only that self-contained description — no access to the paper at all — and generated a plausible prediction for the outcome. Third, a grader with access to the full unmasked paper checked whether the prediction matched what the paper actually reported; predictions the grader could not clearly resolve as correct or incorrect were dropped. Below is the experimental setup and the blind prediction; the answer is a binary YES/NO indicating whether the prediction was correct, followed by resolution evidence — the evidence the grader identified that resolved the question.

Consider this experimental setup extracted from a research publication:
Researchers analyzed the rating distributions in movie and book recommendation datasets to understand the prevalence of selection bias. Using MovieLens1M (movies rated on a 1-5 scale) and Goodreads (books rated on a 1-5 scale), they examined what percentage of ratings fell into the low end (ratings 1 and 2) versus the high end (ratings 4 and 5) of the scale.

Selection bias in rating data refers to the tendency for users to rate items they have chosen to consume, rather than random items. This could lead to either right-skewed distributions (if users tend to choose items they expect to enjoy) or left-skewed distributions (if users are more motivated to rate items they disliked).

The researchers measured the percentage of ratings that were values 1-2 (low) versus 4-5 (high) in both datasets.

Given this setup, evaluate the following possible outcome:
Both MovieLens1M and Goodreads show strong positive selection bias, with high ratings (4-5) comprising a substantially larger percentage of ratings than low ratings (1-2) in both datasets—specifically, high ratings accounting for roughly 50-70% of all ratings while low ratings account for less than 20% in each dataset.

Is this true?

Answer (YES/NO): YES